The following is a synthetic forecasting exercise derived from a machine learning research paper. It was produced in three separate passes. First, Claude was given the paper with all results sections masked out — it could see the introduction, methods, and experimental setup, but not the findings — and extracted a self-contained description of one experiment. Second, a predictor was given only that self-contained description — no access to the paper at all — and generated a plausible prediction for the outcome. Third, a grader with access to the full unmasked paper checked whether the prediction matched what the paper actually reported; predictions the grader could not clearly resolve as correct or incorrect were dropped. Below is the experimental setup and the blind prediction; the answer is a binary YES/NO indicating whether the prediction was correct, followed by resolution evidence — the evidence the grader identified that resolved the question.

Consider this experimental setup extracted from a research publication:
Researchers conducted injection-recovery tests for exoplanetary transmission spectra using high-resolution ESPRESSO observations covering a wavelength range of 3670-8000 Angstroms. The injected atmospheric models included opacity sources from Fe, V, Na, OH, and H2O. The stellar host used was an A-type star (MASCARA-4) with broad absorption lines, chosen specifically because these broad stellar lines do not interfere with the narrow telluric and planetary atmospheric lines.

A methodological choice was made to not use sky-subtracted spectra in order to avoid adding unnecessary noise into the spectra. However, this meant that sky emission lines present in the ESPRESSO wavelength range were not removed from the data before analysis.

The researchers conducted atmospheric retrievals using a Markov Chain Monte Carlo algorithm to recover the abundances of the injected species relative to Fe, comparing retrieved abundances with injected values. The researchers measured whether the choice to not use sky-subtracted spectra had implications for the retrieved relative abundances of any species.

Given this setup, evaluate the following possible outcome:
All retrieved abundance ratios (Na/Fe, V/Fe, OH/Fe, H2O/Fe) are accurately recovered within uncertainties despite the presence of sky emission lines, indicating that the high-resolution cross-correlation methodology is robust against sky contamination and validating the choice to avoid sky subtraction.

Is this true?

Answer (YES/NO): NO